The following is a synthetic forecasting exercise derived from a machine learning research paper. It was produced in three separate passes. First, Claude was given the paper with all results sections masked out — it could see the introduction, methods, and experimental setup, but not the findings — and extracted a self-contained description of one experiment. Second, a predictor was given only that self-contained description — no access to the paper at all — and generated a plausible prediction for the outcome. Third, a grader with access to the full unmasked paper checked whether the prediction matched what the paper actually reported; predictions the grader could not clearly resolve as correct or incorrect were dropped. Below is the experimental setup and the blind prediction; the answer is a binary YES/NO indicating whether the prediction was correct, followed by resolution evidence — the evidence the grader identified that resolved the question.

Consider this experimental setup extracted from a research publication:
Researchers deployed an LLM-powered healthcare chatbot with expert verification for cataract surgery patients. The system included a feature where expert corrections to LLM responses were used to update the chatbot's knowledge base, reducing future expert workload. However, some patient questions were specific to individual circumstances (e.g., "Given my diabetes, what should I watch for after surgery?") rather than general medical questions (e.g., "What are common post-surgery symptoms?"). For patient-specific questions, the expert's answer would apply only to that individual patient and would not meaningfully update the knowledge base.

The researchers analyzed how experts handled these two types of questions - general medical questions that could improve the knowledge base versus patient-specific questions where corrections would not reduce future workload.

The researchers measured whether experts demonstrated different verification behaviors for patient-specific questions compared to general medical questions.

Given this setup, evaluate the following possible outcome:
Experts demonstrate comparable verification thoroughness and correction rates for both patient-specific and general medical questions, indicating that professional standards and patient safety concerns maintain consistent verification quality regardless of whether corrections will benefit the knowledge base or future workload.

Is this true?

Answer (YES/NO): NO